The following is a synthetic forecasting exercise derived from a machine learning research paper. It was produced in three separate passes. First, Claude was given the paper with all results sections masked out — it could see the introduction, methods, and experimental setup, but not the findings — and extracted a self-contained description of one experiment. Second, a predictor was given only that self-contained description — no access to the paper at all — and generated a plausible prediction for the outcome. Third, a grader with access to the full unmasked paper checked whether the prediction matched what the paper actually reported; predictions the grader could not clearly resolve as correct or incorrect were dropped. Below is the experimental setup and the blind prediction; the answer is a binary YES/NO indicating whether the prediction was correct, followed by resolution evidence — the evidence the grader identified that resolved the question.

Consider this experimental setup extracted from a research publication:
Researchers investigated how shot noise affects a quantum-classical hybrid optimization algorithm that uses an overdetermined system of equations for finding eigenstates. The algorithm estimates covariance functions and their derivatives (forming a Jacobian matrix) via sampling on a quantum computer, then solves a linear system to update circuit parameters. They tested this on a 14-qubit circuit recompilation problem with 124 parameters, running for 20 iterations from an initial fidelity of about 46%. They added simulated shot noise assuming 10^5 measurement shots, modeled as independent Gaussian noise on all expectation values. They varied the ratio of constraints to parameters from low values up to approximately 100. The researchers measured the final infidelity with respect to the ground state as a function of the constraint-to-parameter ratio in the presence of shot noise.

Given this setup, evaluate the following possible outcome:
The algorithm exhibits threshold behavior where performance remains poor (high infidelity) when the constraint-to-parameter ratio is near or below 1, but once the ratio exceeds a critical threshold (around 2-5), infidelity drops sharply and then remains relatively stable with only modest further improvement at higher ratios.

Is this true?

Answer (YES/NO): NO